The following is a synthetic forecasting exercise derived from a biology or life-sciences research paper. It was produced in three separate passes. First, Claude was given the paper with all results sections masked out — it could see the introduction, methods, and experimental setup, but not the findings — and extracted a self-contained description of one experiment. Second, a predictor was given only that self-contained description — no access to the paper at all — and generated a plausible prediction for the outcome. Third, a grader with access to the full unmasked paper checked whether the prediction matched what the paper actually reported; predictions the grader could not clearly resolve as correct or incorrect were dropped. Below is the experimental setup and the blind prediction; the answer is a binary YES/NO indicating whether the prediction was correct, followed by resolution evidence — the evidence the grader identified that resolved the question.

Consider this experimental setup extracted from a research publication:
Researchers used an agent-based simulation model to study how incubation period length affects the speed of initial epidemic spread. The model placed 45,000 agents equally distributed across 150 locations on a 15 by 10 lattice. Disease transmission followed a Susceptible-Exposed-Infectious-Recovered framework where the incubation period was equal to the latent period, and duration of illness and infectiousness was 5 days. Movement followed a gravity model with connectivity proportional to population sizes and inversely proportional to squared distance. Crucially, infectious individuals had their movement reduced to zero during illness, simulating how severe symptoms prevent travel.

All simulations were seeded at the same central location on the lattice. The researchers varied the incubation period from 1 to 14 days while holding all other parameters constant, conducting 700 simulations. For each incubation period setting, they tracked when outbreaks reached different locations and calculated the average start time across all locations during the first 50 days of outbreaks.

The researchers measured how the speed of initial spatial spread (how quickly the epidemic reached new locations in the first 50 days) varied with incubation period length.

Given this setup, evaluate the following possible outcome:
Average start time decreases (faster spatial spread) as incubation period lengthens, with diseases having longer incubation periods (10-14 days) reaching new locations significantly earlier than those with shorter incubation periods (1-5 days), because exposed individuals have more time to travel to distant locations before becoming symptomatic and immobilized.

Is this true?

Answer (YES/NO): YES